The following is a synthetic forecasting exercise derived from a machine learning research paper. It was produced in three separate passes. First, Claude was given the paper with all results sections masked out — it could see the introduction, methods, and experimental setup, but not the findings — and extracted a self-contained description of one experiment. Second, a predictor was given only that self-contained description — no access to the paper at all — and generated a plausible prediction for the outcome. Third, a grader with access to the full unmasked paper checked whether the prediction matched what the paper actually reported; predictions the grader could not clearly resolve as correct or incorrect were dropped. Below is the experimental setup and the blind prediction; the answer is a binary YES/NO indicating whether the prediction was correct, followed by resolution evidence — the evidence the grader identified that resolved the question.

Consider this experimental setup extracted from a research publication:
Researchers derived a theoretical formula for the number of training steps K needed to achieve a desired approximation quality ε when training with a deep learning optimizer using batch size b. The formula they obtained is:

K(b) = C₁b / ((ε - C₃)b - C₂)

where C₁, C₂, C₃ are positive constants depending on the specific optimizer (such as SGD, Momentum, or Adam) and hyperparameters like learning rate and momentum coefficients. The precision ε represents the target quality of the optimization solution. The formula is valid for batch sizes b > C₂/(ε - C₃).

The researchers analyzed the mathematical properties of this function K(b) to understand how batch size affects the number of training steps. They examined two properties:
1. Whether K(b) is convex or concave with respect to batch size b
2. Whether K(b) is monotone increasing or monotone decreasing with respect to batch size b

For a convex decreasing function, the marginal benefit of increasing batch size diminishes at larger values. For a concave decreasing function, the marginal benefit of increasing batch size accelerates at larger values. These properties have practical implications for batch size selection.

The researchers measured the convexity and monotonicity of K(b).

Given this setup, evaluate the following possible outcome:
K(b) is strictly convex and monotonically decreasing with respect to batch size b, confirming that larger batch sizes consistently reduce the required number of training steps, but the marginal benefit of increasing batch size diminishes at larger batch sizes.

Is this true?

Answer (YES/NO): YES